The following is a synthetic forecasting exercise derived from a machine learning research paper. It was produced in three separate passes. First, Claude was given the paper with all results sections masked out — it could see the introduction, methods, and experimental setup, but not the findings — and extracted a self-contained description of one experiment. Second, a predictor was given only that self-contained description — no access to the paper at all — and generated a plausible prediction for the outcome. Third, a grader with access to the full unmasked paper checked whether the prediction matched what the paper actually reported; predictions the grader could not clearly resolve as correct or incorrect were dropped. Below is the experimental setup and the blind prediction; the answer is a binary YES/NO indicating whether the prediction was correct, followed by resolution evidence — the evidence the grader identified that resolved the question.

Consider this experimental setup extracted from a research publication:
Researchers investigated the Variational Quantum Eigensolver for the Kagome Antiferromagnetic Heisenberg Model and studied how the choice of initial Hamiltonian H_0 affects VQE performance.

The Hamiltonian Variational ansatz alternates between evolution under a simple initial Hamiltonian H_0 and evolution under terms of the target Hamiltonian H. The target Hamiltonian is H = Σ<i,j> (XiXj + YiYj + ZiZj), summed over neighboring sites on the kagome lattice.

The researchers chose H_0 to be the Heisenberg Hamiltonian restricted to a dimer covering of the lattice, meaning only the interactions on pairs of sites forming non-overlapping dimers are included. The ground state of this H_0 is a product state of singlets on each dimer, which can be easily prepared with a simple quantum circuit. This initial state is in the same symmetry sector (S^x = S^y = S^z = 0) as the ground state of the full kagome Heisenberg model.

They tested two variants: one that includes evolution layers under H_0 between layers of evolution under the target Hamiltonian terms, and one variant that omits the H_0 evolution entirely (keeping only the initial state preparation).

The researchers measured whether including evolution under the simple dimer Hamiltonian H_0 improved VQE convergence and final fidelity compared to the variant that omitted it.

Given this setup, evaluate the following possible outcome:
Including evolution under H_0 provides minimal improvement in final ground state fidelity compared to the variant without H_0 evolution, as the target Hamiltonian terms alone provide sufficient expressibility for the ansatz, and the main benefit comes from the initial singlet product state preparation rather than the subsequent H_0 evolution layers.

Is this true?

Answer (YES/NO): NO